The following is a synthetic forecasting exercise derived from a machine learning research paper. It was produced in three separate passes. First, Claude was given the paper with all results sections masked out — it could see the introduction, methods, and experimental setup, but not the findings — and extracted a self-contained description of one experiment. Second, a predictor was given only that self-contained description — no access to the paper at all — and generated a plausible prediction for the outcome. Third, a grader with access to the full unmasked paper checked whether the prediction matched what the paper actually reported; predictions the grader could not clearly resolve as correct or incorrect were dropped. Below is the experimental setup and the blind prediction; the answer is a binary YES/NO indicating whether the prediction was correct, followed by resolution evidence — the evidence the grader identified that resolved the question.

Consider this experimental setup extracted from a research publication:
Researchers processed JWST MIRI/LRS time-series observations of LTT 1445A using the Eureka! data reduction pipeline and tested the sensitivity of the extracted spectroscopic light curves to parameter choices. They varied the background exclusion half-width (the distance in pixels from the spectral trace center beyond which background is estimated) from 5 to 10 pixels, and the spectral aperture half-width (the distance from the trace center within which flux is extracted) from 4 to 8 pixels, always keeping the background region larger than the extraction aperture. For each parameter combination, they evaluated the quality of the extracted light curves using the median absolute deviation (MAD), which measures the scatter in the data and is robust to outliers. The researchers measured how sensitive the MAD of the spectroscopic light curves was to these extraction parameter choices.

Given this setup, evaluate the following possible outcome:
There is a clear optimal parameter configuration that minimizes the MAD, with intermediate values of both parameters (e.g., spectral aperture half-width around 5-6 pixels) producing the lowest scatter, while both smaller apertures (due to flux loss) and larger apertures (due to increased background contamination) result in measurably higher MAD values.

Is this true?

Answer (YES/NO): NO